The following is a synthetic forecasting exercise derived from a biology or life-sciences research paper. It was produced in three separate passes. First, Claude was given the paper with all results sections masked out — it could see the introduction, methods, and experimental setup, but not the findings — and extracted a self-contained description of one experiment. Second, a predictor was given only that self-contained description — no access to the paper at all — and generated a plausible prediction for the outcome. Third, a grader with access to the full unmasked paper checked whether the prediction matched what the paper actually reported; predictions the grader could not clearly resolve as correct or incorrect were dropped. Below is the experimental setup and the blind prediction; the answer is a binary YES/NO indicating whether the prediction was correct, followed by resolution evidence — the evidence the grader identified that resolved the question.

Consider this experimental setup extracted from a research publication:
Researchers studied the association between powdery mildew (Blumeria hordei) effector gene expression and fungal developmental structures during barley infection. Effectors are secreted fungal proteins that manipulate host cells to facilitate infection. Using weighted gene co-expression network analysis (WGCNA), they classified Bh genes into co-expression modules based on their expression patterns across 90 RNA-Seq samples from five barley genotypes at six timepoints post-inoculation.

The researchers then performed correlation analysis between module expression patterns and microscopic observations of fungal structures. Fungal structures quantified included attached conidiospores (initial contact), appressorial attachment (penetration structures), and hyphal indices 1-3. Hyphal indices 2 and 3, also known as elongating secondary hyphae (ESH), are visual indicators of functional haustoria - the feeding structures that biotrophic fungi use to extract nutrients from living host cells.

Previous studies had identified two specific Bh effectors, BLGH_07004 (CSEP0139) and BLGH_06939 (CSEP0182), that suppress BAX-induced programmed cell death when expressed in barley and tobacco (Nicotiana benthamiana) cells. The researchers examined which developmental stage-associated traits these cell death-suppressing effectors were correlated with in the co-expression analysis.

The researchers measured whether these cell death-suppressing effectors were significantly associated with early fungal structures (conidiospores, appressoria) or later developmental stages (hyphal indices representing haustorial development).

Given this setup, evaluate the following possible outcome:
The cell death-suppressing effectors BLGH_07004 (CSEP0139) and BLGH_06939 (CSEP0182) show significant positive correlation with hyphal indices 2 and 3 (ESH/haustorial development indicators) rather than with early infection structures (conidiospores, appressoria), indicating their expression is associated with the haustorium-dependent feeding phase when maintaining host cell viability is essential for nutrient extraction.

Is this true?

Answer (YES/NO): YES